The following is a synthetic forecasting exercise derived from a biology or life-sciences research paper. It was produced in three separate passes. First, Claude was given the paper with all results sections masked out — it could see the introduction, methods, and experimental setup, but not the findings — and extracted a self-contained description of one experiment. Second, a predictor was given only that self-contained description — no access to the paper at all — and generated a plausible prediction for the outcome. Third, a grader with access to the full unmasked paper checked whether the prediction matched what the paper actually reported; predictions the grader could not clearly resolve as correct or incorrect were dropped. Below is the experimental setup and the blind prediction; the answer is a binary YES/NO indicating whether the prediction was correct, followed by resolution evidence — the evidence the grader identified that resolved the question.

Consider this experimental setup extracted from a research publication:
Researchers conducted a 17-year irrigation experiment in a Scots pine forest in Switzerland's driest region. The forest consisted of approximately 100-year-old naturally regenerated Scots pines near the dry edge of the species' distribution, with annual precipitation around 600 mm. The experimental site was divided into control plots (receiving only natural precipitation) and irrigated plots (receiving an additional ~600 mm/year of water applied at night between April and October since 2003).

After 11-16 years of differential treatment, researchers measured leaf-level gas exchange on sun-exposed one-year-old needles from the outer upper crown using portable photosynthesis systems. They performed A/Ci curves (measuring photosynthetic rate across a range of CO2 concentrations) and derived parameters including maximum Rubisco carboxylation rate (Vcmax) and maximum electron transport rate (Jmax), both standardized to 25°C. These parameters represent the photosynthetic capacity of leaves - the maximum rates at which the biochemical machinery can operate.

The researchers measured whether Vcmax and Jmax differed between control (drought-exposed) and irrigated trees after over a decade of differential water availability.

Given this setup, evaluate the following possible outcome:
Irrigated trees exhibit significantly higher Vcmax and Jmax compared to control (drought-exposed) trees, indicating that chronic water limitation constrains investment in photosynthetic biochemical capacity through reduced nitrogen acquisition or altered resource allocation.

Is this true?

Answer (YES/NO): NO